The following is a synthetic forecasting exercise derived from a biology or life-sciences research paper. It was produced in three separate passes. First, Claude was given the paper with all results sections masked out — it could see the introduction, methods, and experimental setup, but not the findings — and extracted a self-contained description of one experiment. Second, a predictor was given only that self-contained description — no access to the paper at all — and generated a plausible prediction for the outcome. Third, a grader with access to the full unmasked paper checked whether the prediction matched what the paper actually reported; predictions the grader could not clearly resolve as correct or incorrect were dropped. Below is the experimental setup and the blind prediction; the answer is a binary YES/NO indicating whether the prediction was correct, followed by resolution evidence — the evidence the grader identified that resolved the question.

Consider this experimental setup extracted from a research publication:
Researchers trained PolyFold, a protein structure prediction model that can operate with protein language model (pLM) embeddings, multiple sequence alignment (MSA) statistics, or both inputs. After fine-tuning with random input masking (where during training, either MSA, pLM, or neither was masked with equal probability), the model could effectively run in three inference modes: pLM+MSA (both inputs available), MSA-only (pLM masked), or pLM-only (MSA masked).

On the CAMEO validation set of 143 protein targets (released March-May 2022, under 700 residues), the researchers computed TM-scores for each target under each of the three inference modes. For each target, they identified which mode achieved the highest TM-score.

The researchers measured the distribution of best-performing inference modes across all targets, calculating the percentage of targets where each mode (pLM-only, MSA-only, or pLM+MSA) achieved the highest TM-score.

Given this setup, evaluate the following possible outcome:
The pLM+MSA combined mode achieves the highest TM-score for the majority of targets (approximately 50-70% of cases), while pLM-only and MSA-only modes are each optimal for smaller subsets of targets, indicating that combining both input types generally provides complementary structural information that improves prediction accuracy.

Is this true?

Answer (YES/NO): NO